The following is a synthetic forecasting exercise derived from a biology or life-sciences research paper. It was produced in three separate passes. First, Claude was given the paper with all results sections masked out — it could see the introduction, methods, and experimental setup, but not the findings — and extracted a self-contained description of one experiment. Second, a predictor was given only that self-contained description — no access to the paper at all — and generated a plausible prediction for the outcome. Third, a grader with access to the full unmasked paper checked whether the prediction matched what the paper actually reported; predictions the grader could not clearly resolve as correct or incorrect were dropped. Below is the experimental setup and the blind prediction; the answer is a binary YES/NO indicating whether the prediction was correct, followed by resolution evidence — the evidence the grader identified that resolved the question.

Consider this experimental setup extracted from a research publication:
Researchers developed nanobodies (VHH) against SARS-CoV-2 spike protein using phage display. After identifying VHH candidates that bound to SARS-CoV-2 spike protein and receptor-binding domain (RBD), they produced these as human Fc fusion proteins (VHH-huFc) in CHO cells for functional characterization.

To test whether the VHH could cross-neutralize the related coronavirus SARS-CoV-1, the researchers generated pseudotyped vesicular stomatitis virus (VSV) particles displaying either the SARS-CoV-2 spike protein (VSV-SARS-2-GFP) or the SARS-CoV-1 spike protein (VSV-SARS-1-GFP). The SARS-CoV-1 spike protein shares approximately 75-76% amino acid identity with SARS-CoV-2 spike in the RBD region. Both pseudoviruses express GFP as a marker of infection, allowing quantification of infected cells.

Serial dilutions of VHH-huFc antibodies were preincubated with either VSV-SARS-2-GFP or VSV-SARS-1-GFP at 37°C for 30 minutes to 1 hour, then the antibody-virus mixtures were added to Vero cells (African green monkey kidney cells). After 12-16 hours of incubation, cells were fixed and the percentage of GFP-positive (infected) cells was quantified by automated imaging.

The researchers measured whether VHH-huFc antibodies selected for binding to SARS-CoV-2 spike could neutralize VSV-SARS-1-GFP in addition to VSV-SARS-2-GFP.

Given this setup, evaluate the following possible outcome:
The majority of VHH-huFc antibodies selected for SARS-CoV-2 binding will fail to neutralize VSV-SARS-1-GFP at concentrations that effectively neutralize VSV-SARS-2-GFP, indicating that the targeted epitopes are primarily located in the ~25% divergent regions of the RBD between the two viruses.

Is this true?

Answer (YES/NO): NO